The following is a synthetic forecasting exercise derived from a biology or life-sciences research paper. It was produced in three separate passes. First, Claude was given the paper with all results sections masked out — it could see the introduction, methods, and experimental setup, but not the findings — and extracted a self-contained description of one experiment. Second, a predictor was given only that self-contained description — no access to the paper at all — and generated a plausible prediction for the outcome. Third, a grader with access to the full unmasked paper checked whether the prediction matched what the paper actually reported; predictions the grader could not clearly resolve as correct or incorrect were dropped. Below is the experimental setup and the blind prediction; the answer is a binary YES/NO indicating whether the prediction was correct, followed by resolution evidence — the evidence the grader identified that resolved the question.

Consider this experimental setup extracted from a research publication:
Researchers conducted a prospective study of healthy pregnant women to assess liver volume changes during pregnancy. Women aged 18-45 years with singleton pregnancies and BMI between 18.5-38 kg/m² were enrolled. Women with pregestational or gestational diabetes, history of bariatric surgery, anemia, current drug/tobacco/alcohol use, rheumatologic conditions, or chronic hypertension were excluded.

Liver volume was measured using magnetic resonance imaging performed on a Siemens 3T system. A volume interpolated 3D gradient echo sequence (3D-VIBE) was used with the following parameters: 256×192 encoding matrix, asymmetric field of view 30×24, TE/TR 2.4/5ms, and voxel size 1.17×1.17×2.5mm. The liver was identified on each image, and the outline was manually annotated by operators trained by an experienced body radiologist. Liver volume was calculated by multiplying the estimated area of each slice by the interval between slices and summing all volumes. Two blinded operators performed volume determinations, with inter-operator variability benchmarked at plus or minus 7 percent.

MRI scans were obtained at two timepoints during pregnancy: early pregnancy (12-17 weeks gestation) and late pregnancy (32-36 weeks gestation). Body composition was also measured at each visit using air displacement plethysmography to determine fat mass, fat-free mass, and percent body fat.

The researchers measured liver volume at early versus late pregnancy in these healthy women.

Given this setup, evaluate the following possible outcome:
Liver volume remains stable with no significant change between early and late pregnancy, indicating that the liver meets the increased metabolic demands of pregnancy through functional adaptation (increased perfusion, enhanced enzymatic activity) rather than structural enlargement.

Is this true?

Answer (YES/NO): NO